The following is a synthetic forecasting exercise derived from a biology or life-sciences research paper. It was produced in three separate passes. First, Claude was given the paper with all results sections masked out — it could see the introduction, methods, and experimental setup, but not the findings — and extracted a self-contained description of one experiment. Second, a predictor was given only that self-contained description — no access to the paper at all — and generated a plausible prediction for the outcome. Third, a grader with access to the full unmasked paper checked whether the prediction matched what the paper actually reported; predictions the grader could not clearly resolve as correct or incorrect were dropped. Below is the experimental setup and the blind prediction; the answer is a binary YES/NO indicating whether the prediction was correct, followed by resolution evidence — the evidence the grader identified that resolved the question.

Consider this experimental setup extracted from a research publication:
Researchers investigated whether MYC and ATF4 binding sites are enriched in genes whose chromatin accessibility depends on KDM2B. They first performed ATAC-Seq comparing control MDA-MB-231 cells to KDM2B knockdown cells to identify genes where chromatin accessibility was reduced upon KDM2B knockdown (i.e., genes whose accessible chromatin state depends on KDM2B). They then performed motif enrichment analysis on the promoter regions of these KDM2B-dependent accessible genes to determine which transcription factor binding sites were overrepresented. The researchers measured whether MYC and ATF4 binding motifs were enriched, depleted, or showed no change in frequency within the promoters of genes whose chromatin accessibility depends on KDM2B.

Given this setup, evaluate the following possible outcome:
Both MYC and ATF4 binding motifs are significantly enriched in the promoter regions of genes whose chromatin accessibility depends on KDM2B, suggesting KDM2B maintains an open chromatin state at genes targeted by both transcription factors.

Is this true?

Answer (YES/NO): YES